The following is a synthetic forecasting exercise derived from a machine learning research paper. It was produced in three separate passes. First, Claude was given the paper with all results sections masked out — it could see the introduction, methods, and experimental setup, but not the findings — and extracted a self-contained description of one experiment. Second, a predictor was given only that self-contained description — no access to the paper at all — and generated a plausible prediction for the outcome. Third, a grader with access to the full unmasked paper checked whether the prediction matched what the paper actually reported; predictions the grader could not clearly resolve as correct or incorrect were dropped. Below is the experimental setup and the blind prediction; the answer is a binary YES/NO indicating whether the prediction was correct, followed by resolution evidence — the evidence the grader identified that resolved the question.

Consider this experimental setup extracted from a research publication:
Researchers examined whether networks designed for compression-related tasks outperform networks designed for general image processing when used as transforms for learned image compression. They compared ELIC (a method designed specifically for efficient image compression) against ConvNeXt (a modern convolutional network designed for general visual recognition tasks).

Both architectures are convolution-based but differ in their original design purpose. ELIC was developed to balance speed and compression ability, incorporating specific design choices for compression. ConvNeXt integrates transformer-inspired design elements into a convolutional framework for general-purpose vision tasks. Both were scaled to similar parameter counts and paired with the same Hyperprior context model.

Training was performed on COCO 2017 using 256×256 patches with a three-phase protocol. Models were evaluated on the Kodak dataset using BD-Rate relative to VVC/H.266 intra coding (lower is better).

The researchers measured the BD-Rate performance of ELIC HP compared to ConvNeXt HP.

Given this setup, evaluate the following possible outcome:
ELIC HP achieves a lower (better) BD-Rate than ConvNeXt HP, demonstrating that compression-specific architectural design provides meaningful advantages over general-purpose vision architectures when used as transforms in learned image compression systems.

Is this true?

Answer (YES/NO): NO